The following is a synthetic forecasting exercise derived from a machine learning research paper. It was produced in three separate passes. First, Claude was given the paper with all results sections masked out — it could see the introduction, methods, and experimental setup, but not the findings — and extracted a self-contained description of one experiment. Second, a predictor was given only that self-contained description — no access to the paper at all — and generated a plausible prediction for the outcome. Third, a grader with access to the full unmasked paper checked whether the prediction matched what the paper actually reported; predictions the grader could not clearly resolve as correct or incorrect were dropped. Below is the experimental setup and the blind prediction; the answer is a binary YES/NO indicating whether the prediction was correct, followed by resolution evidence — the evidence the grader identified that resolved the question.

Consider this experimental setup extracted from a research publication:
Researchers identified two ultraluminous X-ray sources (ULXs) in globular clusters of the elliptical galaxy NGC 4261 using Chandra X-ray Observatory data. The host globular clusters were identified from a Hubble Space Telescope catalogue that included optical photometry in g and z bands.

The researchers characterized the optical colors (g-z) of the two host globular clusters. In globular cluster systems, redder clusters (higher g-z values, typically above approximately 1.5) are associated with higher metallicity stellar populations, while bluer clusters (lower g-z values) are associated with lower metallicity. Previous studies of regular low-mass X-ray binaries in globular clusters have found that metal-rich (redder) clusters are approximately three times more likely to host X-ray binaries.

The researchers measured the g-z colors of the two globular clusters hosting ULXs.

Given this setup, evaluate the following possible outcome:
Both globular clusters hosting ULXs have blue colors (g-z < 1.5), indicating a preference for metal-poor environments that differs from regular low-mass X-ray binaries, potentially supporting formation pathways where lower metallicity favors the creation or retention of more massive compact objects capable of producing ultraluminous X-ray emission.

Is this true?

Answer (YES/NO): NO